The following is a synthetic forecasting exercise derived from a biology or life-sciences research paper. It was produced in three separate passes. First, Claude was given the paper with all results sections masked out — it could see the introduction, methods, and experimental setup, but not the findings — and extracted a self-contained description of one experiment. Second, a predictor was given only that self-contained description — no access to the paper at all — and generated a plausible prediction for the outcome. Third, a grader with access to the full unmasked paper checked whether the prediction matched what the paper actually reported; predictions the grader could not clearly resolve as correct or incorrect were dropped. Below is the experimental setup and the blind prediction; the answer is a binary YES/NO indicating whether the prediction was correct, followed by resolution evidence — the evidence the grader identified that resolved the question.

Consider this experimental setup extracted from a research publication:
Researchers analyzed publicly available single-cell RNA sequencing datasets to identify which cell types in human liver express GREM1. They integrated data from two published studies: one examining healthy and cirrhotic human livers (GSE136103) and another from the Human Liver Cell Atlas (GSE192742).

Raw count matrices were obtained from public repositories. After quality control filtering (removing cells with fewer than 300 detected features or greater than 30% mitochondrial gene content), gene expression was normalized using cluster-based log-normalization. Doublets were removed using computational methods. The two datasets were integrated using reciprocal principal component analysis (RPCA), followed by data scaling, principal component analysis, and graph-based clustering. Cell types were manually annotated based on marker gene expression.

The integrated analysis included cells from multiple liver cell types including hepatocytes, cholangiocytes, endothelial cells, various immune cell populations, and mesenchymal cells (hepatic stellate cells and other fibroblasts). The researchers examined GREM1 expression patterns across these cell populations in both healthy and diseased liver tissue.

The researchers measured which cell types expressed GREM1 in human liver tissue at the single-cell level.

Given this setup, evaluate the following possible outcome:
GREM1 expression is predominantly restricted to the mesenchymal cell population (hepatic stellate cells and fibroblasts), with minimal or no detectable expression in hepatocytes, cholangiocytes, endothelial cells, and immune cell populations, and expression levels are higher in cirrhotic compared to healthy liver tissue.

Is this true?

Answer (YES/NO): NO